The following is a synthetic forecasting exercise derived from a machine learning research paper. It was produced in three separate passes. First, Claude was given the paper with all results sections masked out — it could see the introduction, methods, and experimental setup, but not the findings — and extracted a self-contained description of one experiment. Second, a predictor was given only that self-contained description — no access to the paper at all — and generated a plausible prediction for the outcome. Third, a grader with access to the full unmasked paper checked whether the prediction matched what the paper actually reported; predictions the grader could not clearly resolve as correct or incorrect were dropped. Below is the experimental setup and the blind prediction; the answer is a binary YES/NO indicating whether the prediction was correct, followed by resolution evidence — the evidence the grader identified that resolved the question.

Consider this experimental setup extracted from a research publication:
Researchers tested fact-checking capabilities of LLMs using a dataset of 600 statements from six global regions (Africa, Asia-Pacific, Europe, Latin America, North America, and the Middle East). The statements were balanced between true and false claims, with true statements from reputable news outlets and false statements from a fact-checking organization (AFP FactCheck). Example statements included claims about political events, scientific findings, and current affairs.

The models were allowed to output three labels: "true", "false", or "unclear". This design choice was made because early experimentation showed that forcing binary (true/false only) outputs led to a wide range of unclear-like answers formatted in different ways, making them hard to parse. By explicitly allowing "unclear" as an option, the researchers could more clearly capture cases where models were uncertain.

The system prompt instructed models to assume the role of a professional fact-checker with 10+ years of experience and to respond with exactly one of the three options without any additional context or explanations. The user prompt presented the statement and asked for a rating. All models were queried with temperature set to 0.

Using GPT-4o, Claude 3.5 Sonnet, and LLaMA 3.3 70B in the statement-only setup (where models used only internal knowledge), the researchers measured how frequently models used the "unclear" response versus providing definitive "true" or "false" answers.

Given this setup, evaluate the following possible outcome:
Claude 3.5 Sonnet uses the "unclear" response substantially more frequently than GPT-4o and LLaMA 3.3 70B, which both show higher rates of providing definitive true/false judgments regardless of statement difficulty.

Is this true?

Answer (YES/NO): NO